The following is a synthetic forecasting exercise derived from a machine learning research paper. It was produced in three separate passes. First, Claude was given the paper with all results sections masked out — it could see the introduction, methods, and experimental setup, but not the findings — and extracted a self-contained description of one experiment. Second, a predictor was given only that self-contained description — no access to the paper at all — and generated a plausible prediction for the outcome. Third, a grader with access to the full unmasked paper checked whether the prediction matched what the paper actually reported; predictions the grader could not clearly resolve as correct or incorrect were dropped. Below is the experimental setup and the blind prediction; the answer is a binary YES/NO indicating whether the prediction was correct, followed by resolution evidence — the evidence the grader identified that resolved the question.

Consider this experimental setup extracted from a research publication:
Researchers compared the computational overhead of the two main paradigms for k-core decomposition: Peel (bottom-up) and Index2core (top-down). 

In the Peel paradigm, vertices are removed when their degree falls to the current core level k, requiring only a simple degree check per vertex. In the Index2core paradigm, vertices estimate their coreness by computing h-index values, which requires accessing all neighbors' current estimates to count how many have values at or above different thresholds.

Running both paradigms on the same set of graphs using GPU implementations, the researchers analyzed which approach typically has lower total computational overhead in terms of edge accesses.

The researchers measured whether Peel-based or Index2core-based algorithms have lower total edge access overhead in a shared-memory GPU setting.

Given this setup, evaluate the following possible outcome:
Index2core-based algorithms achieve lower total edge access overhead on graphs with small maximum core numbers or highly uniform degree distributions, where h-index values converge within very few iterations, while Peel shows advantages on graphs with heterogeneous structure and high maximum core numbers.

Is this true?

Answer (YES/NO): NO